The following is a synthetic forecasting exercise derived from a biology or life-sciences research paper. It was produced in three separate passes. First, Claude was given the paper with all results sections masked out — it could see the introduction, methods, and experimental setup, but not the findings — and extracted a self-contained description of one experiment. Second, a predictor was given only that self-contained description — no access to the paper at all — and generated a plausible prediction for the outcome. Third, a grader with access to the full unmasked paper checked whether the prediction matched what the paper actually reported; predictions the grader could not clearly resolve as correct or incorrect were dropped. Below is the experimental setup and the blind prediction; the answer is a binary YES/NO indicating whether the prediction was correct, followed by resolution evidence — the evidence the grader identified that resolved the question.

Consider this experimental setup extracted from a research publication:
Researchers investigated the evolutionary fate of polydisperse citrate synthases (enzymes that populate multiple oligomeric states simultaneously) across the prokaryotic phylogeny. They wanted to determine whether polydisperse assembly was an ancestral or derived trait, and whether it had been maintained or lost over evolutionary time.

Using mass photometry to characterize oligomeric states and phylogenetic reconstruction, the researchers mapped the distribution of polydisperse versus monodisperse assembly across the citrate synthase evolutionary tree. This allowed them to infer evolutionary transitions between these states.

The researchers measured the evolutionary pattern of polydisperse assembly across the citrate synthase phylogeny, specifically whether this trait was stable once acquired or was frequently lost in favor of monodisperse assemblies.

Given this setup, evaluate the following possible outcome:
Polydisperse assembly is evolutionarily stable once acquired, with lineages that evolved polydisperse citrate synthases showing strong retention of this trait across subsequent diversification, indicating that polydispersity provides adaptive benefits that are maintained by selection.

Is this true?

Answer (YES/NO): NO